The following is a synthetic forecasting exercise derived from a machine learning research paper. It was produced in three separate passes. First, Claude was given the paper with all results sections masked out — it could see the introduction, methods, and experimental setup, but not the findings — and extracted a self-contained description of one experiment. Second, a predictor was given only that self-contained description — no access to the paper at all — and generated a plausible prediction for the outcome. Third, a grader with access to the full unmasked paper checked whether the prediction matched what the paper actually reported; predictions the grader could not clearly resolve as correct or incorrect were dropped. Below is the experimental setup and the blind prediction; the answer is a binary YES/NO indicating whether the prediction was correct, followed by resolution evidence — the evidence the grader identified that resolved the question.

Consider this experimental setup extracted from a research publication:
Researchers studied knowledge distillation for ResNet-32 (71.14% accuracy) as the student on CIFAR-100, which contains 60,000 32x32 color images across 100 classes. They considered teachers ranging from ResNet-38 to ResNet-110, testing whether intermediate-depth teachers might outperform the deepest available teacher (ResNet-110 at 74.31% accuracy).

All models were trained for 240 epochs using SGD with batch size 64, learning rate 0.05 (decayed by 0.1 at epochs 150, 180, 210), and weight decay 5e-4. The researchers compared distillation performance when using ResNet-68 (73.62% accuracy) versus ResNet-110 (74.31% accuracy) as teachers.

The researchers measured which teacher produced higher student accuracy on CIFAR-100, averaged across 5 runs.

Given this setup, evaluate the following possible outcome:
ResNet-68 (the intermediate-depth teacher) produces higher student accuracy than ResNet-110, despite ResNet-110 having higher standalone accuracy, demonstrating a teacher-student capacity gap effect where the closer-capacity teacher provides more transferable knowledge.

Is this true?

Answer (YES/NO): YES